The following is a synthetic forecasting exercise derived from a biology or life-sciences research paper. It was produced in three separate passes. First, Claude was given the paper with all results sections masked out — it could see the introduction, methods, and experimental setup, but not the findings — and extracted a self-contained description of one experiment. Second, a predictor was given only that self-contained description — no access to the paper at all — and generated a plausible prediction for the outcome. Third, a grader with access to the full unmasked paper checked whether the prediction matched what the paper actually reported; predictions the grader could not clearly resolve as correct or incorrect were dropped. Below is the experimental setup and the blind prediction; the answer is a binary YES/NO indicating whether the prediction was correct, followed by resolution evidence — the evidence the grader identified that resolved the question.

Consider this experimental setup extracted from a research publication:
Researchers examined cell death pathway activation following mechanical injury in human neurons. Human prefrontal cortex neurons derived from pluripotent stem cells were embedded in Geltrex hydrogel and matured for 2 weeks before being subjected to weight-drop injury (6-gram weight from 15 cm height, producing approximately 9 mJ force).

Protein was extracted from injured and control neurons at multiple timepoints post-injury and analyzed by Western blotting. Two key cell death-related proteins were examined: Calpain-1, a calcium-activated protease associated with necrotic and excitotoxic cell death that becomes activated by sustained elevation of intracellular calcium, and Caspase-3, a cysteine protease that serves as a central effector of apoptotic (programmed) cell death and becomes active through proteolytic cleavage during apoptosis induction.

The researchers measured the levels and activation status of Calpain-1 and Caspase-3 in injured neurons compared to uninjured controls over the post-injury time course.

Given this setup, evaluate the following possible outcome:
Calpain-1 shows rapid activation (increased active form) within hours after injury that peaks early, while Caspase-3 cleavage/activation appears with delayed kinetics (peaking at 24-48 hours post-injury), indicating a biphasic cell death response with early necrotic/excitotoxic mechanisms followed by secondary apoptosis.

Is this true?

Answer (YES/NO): NO